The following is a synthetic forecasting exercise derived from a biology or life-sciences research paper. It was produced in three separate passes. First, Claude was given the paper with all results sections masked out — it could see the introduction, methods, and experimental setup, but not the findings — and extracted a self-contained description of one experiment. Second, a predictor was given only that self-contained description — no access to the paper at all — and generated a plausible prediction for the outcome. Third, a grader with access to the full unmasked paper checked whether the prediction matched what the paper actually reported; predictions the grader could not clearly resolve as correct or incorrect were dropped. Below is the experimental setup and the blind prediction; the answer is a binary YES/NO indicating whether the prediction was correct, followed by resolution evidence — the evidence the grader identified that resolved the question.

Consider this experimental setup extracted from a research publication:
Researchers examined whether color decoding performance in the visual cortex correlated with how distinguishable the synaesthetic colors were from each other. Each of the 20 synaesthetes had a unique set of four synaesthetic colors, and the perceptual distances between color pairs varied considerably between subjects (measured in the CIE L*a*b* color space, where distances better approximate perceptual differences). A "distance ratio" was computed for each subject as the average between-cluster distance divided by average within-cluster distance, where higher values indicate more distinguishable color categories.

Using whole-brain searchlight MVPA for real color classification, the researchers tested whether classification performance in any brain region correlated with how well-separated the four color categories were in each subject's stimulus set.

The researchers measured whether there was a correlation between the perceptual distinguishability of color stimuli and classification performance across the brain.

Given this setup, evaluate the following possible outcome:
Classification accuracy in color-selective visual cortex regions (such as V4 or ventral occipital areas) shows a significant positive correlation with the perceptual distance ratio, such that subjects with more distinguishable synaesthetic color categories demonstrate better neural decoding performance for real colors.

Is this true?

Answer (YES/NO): YES